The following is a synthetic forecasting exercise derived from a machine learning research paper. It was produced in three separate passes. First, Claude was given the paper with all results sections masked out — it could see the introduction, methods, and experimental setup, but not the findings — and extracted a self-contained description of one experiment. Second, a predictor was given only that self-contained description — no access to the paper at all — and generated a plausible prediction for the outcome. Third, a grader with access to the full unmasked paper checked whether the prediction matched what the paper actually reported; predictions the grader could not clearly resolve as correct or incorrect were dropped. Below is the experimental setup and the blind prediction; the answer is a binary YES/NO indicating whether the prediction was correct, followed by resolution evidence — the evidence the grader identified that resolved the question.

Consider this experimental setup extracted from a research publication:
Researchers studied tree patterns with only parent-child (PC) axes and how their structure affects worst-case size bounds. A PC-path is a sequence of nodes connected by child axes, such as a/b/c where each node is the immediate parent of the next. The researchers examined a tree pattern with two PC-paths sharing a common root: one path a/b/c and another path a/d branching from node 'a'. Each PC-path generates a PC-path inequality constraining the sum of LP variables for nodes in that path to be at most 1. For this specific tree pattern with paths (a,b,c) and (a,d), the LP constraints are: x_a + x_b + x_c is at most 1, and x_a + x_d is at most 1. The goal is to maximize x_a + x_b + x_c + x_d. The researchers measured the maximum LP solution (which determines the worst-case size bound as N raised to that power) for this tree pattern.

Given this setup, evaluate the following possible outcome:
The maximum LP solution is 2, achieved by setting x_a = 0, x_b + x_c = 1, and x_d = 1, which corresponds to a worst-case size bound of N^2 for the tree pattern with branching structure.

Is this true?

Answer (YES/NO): YES